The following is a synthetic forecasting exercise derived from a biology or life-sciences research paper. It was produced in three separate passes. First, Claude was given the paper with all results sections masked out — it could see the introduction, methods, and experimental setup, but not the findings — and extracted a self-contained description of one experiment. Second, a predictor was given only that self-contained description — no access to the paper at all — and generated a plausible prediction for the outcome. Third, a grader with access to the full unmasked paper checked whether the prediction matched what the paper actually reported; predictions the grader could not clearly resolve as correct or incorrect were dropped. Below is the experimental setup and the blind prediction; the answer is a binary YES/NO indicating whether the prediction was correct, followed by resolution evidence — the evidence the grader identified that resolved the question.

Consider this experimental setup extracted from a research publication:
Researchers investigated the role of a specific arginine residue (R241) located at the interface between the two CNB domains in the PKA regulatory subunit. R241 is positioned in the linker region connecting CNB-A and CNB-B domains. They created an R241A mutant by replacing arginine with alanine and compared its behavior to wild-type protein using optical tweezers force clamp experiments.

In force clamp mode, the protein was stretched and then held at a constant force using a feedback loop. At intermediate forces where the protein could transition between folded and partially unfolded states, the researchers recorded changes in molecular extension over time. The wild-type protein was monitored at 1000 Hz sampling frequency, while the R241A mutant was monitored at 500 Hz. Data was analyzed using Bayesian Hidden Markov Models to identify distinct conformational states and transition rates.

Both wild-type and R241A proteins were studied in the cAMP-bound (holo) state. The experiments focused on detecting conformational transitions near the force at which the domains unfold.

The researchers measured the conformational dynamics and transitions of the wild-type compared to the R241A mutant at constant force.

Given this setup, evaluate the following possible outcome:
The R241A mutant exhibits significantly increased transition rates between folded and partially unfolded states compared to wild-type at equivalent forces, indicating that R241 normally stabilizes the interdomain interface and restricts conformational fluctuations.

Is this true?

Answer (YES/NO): NO